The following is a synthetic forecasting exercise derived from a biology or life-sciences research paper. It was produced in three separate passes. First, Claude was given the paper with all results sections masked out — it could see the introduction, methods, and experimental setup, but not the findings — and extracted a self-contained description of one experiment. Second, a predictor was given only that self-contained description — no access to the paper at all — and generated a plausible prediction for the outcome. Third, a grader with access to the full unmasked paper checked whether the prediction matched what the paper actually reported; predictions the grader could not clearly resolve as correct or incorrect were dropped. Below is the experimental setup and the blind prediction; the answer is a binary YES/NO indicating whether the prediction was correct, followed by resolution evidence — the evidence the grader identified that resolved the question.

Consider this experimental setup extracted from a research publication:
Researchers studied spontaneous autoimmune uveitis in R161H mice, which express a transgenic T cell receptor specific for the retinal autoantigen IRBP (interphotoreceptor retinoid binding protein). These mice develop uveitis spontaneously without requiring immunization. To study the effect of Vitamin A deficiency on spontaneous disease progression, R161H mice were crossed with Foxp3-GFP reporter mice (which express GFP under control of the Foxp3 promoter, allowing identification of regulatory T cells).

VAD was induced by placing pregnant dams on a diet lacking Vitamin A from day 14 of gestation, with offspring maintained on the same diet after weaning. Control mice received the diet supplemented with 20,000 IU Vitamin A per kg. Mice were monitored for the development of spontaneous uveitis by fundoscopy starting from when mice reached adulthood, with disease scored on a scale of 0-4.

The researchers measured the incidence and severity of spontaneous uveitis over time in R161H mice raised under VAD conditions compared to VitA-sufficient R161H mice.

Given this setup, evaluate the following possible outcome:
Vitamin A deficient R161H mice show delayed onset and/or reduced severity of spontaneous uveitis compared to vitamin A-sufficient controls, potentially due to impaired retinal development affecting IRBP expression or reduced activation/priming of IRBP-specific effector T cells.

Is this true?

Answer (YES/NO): NO